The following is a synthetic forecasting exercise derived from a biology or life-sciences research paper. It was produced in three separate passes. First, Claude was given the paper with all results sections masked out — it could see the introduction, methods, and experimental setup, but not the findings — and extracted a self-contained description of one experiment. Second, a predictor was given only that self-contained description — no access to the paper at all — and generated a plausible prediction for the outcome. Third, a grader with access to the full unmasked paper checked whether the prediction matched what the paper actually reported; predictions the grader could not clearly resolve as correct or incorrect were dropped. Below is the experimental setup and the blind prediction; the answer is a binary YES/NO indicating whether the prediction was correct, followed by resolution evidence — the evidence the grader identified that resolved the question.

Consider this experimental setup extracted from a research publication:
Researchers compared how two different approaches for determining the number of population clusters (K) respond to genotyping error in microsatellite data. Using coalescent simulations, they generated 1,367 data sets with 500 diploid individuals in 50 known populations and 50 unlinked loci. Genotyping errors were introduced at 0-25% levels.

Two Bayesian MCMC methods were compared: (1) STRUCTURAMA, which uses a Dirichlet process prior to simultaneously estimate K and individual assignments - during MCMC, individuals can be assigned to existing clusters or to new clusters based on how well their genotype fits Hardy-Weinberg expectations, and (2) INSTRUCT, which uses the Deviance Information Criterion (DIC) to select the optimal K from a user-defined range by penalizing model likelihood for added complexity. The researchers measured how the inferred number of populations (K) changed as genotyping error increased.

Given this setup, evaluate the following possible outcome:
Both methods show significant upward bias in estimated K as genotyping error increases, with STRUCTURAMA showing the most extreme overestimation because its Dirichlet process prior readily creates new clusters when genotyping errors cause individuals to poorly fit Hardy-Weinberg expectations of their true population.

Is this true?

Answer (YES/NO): NO